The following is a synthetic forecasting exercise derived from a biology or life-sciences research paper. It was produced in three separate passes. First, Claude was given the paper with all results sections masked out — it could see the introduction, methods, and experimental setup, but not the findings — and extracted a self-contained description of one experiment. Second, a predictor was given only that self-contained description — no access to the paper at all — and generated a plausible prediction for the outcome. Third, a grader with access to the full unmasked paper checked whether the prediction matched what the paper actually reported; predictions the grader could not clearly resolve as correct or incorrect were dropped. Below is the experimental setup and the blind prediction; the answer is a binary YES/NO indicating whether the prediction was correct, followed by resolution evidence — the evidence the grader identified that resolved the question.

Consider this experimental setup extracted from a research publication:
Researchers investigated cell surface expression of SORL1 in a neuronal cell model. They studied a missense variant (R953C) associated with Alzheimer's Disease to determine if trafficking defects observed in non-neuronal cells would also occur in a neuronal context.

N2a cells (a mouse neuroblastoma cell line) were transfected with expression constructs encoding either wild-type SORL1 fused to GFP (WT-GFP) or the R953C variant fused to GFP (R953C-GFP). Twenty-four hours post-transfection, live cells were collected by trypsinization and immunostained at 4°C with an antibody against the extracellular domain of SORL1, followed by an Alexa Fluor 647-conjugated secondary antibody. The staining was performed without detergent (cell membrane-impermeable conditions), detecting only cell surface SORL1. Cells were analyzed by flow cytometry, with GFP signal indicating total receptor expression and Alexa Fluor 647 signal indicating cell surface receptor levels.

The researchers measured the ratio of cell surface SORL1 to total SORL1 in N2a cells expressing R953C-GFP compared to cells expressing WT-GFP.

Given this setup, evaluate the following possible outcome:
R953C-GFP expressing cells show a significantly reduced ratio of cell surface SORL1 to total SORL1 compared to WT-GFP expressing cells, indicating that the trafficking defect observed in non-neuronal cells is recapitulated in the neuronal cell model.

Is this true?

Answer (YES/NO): YES